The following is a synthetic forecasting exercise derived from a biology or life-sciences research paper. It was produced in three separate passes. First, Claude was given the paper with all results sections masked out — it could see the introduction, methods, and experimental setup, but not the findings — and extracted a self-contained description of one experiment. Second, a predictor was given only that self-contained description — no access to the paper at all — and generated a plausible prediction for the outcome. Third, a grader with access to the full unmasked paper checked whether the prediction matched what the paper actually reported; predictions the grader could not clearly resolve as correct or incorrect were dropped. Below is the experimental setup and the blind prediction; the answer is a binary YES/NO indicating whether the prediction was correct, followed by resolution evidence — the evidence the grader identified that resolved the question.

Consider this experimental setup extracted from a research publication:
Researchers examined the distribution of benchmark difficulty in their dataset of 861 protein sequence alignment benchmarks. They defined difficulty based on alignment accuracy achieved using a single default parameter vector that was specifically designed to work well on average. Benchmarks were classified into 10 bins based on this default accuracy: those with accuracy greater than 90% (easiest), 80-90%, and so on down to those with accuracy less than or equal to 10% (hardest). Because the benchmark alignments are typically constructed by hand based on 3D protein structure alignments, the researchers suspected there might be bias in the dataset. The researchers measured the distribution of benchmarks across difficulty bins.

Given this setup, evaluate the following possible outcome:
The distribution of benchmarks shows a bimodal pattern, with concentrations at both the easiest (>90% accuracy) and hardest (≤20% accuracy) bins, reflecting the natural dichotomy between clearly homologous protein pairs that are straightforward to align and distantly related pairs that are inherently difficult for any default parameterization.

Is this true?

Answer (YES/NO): NO